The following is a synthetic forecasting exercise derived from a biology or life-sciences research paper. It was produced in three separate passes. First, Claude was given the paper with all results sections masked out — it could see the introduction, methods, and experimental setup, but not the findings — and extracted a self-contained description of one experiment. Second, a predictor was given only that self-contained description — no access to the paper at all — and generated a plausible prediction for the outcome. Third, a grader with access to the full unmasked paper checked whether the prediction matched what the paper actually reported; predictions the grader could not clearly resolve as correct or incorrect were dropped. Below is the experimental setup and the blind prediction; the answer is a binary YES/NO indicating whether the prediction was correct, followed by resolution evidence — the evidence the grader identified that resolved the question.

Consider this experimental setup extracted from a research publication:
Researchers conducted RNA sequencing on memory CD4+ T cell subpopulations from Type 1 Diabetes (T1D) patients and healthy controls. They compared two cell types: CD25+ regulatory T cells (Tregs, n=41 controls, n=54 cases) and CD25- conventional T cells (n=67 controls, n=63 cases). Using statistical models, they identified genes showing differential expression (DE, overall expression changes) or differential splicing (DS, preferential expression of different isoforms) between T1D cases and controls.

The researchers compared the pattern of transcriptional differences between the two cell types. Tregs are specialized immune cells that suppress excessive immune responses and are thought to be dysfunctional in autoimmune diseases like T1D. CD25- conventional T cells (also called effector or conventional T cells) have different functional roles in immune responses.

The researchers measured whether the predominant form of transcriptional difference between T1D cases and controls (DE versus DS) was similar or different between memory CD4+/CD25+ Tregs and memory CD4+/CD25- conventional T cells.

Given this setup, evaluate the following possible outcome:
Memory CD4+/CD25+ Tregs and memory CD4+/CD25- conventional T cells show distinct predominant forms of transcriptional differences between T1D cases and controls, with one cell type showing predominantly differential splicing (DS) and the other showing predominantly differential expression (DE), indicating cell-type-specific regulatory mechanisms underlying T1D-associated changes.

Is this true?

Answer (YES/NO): YES